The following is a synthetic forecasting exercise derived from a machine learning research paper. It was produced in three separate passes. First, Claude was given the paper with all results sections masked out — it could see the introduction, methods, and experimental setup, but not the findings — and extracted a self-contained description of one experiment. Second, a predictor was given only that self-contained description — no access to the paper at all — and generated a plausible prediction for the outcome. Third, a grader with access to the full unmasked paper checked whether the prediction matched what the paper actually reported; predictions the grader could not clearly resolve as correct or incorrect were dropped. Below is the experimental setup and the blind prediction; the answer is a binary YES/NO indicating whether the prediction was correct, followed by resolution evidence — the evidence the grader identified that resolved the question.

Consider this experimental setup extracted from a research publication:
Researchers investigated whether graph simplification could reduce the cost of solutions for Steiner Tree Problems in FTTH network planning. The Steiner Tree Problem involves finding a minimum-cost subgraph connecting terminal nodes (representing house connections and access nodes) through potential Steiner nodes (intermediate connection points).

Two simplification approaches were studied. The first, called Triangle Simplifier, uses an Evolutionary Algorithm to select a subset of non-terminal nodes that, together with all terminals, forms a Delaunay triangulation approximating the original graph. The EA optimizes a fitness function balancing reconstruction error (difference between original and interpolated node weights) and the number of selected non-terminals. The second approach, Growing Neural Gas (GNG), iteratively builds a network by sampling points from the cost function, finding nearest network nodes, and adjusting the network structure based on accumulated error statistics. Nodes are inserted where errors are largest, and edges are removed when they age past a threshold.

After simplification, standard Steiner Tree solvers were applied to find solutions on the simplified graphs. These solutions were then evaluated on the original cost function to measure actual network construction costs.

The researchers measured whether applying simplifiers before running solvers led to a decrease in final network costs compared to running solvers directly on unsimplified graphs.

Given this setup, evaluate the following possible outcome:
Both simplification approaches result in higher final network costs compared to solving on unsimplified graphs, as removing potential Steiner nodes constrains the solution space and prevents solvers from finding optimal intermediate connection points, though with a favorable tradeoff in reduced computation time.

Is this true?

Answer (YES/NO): NO